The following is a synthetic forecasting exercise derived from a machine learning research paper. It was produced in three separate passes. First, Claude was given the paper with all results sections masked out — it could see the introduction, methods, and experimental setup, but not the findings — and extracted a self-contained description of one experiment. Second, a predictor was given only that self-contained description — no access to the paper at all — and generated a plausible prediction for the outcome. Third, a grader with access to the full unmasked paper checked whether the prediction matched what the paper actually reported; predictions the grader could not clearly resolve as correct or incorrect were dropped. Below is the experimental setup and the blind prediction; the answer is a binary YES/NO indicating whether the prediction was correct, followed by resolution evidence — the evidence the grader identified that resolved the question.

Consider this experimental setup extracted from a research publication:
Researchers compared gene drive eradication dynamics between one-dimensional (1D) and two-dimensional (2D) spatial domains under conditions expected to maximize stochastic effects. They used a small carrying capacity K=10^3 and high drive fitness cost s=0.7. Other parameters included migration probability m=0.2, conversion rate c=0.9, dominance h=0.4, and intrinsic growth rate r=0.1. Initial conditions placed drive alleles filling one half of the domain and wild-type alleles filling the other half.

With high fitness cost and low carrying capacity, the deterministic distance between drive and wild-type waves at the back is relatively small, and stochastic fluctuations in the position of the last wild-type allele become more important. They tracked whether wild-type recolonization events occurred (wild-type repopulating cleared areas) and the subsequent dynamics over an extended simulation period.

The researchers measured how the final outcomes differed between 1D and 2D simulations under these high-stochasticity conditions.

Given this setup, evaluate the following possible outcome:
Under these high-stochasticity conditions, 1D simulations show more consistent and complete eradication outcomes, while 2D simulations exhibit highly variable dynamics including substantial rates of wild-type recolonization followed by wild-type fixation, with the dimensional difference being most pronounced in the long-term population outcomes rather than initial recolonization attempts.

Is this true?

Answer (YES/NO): NO